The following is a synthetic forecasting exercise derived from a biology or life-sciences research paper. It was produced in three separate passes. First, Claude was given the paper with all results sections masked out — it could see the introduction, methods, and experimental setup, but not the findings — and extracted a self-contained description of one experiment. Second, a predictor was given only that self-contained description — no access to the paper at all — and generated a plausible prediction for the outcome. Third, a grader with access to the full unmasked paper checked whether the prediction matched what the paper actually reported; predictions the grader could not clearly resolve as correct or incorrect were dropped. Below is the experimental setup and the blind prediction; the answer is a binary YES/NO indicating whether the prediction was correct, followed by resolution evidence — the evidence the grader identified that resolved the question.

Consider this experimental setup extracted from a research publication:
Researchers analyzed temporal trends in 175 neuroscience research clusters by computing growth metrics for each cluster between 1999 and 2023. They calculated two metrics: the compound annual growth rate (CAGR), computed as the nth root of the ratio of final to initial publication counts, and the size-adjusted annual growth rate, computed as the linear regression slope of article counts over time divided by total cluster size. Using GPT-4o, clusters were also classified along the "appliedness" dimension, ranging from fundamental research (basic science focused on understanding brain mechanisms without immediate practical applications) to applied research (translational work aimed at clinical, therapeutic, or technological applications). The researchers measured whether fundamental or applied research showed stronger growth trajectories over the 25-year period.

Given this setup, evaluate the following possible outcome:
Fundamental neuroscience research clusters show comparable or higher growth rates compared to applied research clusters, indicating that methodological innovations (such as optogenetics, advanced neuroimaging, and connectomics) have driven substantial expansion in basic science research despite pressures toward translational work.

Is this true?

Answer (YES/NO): NO